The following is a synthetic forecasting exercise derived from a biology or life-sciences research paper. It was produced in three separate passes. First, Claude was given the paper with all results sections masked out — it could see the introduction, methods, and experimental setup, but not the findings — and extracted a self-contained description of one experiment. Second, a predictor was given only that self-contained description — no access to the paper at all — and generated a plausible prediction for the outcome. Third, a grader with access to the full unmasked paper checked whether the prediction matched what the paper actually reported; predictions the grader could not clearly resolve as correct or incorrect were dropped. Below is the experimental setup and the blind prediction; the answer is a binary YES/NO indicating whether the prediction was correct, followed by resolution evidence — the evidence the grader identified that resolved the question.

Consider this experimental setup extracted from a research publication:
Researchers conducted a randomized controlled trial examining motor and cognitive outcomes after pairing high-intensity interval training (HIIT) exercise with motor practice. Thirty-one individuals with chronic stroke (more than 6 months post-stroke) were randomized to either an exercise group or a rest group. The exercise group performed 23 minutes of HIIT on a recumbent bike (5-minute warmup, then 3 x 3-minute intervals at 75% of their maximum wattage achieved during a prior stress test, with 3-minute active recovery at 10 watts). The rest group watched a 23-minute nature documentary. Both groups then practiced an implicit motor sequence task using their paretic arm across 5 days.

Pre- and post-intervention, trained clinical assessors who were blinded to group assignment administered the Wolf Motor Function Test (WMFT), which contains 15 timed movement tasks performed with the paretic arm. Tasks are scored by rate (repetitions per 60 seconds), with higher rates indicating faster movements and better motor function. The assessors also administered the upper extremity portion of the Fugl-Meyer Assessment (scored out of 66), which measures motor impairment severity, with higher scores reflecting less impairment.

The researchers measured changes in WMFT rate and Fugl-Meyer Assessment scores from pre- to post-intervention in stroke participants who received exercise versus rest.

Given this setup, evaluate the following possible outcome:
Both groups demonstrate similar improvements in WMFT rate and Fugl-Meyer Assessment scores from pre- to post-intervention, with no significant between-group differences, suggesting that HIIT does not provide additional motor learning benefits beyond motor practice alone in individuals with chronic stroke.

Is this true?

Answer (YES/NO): NO